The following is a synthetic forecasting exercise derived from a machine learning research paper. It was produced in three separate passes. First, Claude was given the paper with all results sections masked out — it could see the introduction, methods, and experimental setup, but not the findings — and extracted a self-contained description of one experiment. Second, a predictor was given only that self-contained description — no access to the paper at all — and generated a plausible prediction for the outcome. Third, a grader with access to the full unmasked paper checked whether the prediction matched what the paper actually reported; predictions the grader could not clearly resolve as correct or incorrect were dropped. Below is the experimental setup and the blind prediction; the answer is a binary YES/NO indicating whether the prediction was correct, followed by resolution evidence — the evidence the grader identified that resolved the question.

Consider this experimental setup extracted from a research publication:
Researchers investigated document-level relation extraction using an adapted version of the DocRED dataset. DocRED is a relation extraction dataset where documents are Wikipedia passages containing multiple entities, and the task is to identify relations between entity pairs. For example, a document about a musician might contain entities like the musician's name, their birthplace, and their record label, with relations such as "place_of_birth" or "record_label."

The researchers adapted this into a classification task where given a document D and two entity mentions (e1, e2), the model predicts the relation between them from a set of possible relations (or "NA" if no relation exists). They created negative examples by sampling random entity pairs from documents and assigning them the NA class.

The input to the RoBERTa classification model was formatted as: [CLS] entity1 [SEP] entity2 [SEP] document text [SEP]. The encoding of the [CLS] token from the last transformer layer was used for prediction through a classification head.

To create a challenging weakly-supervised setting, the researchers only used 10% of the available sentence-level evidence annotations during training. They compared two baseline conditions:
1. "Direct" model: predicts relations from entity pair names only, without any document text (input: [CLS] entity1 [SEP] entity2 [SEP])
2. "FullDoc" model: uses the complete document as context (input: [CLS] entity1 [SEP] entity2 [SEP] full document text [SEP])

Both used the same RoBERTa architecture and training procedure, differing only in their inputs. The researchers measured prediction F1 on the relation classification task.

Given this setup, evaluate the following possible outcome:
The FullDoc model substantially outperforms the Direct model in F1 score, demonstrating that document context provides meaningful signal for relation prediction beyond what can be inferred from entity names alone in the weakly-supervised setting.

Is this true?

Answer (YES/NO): YES